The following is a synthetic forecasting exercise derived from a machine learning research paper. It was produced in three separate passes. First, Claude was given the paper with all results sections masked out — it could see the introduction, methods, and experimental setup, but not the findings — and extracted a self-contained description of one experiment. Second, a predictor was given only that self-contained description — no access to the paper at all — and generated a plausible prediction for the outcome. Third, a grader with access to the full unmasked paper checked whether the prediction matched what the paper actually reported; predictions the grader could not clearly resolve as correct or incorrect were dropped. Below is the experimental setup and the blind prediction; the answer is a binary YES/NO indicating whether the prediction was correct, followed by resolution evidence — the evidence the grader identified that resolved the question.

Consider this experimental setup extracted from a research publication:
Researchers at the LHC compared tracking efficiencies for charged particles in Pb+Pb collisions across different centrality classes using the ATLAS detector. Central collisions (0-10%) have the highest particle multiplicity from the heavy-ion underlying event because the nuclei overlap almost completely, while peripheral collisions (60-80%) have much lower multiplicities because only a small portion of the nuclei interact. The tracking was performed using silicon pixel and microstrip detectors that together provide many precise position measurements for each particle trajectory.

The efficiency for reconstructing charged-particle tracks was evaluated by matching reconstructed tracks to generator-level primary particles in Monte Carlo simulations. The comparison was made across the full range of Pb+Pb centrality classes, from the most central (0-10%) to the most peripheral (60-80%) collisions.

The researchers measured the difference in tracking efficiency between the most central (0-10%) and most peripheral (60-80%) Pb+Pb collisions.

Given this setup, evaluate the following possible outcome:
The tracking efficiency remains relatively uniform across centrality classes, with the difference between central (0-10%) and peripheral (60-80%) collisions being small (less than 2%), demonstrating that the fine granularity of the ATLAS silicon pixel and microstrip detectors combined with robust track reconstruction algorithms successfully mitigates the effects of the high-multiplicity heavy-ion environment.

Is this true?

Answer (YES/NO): NO